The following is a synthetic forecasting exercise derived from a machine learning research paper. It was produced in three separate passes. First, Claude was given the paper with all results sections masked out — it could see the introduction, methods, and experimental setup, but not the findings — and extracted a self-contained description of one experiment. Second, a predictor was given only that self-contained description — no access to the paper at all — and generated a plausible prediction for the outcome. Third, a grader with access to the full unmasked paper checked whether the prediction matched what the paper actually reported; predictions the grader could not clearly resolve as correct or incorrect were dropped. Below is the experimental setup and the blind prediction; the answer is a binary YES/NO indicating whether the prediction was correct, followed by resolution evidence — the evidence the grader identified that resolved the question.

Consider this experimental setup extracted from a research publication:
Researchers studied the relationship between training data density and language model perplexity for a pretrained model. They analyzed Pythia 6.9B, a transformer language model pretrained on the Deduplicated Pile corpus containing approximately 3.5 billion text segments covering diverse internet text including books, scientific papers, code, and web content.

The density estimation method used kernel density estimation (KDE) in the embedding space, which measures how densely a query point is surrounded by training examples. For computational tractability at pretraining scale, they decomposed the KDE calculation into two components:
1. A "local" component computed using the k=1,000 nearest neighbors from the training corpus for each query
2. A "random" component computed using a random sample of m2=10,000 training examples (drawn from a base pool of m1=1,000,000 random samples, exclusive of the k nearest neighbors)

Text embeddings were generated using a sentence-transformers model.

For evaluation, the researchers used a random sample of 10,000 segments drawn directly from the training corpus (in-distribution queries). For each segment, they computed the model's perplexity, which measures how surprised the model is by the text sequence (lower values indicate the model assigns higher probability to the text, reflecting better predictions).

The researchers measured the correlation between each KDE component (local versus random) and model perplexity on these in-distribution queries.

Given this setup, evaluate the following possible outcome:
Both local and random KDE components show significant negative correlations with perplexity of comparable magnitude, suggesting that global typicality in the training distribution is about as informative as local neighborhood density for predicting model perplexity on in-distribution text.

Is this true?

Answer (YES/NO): NO